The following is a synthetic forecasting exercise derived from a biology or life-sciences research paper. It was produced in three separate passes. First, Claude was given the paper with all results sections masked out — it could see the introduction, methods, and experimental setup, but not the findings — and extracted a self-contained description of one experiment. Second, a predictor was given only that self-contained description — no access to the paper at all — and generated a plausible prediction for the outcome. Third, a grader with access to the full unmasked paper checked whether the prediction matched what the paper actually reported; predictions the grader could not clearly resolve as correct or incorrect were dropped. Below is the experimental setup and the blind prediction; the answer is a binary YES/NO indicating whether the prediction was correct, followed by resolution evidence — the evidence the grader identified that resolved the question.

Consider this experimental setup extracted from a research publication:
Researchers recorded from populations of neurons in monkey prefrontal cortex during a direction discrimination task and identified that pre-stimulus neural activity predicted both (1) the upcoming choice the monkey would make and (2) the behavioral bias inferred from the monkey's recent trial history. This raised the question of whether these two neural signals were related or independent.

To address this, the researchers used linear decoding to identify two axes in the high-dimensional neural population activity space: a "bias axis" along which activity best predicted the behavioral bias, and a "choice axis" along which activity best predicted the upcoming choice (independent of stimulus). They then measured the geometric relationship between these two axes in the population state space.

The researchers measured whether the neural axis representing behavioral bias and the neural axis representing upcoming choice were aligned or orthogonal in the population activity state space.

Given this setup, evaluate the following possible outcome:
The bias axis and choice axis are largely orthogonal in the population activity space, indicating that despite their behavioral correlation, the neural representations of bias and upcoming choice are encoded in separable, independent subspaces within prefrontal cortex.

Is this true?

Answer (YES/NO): NO